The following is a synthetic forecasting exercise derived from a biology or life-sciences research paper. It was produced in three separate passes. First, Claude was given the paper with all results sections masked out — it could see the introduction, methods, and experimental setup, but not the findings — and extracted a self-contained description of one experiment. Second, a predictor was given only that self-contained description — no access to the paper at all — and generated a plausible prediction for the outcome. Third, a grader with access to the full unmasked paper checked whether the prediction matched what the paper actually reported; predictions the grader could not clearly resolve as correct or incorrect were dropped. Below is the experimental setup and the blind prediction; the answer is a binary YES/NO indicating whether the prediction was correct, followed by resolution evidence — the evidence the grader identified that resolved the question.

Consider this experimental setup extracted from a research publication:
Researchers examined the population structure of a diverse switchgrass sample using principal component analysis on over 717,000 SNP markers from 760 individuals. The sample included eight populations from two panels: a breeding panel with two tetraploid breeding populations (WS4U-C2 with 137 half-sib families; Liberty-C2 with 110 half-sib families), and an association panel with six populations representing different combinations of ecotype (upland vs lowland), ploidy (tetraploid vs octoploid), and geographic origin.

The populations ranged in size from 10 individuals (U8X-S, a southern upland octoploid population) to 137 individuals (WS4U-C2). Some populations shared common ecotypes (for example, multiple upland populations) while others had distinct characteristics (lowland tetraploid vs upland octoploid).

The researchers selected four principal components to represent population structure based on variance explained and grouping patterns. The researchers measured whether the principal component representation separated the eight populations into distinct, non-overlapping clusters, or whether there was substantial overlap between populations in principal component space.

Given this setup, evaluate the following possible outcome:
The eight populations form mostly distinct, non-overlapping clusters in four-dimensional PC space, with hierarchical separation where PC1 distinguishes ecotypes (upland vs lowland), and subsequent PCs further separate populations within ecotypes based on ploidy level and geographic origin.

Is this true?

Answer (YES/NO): YES